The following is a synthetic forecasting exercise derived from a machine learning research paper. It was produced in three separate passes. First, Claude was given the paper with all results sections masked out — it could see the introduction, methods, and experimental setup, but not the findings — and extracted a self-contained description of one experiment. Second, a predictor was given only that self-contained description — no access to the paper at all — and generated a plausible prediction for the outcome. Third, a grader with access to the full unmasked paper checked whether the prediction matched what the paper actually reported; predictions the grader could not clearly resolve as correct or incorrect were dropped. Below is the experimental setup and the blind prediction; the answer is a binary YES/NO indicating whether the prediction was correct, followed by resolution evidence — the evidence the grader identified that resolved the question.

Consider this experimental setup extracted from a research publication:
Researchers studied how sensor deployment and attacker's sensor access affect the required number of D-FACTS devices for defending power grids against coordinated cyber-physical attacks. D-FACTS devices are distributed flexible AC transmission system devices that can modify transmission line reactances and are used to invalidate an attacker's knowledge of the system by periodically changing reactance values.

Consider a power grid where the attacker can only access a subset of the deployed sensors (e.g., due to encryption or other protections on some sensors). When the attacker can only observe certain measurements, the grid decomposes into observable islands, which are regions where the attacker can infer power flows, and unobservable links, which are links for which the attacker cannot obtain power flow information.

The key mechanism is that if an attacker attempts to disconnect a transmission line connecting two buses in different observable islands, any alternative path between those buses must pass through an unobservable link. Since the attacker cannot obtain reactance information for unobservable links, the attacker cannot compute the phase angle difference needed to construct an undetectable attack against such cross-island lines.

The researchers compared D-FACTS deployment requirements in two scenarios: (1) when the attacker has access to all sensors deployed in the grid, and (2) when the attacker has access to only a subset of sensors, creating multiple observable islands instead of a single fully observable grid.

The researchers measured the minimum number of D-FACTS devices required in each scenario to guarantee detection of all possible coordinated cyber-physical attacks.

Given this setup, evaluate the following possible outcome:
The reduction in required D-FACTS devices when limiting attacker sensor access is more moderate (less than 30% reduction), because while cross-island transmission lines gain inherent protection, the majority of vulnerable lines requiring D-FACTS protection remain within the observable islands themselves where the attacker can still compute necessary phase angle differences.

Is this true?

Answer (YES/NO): NO